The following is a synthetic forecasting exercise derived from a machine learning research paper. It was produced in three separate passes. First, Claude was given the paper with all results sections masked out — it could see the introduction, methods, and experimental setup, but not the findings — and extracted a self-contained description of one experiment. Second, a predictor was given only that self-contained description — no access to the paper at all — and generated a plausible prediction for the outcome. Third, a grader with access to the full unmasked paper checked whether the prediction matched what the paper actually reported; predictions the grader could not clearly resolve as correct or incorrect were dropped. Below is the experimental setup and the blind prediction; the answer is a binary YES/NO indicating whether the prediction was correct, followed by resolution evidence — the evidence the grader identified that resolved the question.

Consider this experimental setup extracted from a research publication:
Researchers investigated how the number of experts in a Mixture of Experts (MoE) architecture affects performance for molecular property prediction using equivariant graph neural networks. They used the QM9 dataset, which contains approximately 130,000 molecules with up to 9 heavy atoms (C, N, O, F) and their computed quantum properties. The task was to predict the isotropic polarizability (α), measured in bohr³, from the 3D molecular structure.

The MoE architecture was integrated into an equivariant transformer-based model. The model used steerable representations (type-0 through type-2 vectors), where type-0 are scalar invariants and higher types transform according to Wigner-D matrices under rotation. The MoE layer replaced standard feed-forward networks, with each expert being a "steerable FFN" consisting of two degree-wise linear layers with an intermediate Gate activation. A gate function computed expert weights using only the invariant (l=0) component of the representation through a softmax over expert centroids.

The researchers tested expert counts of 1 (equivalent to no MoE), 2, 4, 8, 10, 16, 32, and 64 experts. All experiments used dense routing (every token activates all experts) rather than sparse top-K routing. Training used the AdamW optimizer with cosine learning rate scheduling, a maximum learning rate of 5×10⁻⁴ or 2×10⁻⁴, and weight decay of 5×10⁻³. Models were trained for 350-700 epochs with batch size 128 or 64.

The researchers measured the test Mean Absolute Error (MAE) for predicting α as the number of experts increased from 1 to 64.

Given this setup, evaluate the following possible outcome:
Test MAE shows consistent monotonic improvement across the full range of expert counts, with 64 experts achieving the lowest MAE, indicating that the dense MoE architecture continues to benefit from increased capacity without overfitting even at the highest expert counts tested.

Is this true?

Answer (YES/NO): NO